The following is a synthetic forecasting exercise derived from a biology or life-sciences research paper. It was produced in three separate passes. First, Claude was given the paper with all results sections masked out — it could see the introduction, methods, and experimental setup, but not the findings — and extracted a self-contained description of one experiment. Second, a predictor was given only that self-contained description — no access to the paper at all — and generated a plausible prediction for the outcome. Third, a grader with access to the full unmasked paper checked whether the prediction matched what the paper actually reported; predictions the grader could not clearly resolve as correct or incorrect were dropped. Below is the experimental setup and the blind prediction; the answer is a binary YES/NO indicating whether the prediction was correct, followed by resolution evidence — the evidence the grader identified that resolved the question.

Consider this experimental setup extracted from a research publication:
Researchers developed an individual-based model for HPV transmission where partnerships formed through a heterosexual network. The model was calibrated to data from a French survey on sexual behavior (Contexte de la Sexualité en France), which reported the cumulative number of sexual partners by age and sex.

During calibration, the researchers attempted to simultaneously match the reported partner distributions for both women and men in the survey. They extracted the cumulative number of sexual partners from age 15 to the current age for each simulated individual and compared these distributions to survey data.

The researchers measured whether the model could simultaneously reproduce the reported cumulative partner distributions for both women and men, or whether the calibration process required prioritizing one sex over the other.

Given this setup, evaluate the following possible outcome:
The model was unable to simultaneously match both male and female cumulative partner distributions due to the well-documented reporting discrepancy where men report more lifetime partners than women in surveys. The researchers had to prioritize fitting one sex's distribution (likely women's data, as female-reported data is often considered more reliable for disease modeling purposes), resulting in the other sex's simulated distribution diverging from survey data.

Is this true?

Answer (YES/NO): YES